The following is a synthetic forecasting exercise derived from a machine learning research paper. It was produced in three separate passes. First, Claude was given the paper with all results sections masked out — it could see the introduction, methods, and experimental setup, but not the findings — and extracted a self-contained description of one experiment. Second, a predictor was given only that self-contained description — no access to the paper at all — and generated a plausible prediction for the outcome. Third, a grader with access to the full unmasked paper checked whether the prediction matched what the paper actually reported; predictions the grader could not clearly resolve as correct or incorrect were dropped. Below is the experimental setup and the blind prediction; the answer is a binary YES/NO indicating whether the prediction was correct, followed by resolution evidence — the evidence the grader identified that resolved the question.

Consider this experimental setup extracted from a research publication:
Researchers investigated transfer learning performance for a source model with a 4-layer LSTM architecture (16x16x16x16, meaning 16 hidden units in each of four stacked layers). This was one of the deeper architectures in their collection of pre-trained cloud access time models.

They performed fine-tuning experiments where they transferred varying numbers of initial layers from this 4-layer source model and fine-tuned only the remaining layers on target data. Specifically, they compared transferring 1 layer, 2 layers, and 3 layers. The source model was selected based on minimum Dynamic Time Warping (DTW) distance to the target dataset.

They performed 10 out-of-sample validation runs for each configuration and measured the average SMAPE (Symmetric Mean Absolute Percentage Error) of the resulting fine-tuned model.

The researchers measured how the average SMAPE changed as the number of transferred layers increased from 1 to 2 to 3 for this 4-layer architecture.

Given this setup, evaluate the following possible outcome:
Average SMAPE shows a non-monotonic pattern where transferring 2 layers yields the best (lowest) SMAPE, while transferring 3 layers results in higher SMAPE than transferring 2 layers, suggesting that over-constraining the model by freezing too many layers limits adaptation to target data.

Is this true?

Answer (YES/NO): YES